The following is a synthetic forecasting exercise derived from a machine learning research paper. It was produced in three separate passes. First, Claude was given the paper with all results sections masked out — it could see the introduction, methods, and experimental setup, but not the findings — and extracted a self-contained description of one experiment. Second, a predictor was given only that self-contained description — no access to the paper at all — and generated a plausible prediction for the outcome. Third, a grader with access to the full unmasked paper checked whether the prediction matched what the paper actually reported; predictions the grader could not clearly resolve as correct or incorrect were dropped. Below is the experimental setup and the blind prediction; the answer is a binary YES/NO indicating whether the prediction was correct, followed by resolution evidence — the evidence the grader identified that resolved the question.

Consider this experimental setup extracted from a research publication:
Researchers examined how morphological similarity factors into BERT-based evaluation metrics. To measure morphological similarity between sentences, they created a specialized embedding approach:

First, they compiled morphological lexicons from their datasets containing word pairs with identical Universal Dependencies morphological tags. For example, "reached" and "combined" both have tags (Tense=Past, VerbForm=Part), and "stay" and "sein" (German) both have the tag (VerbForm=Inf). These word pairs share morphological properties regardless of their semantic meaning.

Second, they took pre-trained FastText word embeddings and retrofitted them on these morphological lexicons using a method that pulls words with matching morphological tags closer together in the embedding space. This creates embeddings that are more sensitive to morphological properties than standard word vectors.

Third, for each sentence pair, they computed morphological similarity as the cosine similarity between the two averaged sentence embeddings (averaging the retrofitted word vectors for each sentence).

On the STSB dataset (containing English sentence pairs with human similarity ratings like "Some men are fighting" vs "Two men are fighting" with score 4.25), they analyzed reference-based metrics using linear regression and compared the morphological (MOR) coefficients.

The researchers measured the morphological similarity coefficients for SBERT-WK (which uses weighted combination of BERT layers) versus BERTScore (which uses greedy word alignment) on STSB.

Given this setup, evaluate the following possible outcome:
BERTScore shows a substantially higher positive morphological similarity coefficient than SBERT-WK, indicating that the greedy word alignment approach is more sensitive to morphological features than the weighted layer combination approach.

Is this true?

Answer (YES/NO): NO